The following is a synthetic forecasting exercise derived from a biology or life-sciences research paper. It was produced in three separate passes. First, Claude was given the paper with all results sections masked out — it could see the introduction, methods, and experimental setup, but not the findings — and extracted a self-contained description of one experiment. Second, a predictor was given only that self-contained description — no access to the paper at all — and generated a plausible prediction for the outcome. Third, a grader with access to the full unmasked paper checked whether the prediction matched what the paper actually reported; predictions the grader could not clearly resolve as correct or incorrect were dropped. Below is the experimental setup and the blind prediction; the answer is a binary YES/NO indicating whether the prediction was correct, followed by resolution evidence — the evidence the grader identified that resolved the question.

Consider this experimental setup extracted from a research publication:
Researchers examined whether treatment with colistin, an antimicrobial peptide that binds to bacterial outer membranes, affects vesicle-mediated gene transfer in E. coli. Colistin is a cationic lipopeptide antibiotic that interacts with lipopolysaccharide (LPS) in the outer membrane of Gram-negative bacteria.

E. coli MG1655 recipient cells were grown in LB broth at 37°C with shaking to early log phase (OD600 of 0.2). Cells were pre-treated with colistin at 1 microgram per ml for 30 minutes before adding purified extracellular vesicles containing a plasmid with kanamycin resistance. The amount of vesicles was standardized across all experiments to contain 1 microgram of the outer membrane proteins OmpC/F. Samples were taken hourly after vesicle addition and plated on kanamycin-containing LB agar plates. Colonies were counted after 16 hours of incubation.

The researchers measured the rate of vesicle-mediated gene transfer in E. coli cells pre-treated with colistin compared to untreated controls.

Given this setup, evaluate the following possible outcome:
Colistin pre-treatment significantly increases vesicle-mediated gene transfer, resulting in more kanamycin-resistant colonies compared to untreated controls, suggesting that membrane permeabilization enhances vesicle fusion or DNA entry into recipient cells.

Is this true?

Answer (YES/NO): YES